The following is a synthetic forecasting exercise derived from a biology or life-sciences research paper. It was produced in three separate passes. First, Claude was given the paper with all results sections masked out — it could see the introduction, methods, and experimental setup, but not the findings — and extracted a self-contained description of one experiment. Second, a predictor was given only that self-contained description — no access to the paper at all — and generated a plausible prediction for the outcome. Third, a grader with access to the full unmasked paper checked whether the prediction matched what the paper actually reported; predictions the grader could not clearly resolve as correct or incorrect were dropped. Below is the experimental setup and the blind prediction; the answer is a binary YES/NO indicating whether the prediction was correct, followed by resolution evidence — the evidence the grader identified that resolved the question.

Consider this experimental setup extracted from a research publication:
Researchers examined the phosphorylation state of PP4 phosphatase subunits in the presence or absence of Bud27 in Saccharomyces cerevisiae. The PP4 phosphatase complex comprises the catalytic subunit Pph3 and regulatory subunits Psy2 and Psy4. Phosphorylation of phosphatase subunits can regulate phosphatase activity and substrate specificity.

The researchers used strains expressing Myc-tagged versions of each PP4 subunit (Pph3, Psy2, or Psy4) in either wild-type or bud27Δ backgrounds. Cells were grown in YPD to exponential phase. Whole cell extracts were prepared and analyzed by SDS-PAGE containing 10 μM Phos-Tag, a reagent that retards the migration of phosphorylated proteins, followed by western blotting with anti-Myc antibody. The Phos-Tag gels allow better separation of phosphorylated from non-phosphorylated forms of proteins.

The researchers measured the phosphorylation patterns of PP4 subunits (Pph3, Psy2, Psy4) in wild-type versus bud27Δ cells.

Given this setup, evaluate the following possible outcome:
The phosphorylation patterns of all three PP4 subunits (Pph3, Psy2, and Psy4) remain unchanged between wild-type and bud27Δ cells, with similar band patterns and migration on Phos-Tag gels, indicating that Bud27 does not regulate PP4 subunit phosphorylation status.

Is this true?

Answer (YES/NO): YES